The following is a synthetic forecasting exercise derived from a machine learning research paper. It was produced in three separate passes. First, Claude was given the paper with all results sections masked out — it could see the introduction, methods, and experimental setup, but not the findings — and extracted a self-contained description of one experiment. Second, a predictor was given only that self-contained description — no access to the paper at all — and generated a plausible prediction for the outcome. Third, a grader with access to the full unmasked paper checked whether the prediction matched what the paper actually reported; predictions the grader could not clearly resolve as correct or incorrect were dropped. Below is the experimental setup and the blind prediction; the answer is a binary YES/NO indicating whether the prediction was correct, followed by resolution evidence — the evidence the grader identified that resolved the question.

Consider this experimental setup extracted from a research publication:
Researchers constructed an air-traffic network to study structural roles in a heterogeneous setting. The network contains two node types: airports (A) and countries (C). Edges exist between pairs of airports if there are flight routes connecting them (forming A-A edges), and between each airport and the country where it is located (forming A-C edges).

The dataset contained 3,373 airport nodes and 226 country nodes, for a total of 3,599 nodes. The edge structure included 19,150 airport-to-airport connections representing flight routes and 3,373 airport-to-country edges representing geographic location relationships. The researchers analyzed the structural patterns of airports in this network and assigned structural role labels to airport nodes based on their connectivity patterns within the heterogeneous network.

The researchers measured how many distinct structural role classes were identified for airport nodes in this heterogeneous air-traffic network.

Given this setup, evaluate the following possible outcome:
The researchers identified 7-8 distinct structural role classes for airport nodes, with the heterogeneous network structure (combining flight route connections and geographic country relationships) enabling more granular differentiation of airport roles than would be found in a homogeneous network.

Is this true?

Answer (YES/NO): NO